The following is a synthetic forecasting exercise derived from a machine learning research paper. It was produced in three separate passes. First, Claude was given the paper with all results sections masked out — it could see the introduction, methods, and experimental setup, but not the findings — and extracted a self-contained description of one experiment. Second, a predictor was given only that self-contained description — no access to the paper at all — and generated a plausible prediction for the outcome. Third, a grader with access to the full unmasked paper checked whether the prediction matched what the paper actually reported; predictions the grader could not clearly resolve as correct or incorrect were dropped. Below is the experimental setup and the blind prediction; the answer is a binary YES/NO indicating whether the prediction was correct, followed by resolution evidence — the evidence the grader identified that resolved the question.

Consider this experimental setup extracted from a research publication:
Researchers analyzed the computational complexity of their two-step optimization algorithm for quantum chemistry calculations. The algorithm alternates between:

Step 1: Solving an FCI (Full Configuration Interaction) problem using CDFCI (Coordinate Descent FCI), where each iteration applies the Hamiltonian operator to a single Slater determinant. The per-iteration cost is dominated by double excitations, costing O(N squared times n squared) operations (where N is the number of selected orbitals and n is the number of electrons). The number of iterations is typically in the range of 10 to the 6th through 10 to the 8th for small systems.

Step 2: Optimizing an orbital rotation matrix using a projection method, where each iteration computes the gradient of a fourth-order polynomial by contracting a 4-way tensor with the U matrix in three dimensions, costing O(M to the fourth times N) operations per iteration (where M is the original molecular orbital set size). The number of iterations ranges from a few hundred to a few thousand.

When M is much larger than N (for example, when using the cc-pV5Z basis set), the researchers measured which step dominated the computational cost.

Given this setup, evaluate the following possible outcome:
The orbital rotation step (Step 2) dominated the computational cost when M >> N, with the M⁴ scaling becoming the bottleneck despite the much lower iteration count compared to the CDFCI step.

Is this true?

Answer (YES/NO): NO